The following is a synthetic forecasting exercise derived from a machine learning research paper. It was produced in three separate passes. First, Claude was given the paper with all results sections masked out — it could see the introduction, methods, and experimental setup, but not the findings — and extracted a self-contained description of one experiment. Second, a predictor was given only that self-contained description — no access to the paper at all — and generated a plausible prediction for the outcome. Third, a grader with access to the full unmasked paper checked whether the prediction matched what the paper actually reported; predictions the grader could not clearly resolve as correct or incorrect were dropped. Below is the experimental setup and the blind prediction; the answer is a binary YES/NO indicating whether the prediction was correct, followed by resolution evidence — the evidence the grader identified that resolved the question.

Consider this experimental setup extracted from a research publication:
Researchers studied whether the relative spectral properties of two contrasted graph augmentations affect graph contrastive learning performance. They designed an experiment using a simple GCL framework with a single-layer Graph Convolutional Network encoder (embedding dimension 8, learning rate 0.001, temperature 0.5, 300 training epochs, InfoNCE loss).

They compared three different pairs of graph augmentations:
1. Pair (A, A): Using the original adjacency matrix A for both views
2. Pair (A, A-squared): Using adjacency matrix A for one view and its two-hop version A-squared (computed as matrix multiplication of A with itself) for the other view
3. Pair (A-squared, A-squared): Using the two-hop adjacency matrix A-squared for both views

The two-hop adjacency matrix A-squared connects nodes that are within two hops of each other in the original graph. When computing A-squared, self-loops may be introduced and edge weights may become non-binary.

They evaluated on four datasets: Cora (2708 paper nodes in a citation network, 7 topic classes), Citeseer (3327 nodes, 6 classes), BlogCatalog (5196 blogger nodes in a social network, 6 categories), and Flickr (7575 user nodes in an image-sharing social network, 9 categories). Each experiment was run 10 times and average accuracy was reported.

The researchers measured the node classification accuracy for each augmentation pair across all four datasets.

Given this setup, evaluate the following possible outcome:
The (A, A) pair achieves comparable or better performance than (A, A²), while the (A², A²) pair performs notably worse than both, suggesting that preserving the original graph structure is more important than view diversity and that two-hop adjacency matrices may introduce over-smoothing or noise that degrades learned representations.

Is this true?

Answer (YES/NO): NO